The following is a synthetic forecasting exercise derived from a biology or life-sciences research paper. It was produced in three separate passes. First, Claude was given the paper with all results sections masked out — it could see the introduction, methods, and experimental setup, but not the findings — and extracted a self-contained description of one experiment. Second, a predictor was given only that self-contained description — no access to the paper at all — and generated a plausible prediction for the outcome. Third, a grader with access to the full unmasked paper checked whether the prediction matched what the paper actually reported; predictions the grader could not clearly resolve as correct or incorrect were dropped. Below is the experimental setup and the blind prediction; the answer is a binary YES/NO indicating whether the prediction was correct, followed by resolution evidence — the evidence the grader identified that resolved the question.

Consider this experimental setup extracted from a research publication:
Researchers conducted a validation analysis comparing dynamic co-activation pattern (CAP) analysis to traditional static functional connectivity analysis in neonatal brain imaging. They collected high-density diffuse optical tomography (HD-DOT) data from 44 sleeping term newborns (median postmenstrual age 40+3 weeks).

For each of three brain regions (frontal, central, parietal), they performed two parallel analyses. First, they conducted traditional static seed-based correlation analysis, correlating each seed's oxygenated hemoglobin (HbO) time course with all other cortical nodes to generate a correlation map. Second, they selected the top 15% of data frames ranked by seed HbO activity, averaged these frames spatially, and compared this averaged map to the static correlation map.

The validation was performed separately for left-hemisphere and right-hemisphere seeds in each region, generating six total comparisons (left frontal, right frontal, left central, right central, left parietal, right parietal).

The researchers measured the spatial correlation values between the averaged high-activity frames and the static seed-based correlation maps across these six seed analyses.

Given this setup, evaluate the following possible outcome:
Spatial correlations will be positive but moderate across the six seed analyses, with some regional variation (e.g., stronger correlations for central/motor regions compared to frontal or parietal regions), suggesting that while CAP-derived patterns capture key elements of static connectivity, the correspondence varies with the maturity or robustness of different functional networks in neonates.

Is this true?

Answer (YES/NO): NO